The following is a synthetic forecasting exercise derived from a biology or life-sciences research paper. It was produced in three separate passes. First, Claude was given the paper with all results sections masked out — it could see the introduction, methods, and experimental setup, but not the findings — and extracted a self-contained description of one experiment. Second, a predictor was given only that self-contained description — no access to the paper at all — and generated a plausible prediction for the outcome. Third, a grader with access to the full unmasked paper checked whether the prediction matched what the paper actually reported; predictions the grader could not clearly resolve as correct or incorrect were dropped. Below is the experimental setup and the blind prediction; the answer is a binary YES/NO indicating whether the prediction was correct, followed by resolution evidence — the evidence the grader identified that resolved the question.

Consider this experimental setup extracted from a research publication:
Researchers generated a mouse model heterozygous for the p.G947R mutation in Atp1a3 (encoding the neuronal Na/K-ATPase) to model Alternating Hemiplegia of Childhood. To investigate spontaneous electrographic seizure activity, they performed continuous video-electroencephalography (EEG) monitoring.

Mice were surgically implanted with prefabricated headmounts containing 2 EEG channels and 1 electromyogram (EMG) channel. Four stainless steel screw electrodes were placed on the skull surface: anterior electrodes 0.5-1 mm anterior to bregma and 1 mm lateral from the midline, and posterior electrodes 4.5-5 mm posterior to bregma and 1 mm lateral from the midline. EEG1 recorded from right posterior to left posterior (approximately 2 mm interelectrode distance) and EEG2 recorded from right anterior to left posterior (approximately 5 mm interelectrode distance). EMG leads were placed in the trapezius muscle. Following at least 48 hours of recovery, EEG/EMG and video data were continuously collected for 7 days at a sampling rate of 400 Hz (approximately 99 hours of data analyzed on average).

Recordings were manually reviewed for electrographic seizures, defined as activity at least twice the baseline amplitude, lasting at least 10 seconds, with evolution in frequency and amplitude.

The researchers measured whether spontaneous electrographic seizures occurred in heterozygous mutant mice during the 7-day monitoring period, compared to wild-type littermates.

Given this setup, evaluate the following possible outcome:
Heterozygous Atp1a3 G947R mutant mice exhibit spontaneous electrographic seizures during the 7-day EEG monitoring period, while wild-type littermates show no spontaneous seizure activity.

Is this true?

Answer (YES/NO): YES